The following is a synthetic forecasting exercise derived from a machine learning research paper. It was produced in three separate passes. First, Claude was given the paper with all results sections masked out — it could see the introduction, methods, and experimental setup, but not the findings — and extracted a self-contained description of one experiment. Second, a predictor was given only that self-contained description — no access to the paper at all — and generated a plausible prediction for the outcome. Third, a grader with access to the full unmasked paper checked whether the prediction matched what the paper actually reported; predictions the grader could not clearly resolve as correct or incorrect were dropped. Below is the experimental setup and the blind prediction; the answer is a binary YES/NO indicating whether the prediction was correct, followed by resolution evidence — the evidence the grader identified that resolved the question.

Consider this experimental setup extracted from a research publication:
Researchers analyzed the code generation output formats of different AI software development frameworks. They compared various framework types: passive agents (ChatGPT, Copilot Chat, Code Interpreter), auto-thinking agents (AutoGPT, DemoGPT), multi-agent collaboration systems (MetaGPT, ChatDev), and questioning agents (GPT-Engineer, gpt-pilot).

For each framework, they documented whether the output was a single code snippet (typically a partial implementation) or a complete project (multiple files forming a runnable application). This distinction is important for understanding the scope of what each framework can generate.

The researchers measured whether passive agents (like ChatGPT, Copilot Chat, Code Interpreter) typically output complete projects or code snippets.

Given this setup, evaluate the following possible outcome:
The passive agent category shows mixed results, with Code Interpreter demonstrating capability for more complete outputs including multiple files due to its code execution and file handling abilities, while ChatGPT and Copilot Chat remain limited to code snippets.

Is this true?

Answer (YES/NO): NO